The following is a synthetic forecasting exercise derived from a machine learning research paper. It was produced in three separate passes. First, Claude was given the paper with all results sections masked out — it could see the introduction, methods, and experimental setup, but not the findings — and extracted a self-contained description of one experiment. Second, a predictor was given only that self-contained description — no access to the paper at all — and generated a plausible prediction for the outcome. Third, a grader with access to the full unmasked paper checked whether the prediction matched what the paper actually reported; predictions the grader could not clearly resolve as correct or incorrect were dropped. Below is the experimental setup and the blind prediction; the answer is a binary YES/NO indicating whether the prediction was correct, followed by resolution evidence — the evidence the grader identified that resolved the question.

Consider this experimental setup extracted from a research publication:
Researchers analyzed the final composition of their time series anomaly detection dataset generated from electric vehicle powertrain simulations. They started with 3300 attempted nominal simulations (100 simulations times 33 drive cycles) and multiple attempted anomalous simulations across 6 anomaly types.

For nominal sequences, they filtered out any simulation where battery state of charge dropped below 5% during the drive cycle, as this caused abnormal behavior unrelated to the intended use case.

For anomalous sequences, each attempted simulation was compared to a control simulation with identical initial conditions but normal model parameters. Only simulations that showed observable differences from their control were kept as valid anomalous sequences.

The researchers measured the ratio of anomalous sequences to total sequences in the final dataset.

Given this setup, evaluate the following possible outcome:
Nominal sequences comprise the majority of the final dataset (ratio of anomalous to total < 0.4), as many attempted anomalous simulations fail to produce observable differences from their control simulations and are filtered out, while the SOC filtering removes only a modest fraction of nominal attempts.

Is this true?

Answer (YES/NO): YES